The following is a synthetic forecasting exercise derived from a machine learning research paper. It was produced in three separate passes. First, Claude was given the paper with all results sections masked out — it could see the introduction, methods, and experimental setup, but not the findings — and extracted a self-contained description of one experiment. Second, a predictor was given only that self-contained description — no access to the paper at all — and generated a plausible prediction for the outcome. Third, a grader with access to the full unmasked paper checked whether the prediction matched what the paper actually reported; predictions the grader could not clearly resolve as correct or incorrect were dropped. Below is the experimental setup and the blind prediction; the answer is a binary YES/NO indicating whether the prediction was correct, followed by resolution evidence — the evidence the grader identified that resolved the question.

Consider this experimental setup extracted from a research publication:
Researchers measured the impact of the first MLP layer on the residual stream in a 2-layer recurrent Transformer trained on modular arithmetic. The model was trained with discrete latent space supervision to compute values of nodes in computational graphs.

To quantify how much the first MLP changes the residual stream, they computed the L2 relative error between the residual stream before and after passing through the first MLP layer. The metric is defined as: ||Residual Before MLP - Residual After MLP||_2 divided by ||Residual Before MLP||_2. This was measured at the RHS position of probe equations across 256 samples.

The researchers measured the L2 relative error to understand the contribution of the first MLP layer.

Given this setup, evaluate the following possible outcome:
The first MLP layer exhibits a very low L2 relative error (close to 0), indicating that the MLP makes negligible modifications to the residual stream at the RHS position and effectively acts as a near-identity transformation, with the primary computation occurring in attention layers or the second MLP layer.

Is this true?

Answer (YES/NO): YES